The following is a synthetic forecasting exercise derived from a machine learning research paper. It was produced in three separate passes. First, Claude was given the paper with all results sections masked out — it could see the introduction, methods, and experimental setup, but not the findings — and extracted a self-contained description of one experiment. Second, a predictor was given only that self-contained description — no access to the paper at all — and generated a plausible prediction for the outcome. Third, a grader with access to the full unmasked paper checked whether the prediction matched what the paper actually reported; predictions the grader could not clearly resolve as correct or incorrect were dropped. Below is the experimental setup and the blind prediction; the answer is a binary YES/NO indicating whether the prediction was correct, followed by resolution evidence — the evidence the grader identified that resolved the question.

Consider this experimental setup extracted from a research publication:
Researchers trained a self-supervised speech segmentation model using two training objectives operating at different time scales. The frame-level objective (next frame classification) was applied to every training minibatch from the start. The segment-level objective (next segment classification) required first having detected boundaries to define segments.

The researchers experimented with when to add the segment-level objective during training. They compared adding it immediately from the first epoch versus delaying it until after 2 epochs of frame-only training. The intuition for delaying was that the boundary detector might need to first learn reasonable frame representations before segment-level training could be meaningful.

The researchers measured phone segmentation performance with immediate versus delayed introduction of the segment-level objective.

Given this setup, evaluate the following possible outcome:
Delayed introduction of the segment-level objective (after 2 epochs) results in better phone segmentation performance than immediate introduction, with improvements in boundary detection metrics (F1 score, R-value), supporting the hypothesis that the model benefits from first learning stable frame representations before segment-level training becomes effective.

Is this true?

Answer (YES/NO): NO